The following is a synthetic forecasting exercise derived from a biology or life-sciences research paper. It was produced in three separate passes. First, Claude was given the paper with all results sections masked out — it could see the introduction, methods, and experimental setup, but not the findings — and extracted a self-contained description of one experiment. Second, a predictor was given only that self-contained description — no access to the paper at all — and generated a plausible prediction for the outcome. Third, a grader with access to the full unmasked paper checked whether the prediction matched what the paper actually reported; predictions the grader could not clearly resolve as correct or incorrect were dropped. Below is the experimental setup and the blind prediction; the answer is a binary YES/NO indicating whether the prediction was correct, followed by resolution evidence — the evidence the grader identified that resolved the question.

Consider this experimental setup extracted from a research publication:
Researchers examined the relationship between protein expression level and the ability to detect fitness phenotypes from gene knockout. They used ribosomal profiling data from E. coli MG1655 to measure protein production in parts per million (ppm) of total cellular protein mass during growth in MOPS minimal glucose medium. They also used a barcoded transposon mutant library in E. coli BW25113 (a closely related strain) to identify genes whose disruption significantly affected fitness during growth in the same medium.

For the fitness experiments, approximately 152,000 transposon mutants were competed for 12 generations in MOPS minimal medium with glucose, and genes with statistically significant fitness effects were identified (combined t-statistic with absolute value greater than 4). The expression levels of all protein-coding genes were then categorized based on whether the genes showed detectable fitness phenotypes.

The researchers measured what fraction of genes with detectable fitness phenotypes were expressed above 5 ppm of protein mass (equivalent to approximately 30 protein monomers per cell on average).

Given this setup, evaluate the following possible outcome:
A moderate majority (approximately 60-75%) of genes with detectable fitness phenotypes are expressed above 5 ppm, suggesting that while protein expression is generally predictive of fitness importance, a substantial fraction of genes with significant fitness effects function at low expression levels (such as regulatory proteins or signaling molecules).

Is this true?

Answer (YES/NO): NO